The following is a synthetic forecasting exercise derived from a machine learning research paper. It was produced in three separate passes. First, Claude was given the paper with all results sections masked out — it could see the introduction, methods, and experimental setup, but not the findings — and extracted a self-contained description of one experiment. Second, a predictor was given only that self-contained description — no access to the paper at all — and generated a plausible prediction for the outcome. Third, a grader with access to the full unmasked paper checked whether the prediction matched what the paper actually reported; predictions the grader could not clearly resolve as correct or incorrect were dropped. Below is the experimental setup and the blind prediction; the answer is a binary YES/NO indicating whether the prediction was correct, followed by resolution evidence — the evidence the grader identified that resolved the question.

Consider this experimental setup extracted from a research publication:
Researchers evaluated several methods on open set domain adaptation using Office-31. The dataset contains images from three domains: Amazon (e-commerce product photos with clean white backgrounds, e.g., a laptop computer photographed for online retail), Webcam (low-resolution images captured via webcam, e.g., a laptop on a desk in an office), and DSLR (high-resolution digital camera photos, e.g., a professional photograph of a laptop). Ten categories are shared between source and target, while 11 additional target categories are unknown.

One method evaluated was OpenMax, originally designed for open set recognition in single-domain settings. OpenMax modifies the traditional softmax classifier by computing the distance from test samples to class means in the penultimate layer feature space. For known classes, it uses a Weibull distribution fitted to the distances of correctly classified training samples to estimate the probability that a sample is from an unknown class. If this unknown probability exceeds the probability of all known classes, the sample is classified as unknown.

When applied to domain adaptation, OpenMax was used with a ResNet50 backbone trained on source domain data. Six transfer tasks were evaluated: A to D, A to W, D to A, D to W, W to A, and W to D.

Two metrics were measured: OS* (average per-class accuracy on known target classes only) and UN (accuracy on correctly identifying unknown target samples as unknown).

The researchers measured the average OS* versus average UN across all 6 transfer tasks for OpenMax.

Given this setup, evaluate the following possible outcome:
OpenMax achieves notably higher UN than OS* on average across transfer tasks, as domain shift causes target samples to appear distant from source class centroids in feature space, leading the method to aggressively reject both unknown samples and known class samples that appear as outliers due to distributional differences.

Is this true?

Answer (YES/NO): NO